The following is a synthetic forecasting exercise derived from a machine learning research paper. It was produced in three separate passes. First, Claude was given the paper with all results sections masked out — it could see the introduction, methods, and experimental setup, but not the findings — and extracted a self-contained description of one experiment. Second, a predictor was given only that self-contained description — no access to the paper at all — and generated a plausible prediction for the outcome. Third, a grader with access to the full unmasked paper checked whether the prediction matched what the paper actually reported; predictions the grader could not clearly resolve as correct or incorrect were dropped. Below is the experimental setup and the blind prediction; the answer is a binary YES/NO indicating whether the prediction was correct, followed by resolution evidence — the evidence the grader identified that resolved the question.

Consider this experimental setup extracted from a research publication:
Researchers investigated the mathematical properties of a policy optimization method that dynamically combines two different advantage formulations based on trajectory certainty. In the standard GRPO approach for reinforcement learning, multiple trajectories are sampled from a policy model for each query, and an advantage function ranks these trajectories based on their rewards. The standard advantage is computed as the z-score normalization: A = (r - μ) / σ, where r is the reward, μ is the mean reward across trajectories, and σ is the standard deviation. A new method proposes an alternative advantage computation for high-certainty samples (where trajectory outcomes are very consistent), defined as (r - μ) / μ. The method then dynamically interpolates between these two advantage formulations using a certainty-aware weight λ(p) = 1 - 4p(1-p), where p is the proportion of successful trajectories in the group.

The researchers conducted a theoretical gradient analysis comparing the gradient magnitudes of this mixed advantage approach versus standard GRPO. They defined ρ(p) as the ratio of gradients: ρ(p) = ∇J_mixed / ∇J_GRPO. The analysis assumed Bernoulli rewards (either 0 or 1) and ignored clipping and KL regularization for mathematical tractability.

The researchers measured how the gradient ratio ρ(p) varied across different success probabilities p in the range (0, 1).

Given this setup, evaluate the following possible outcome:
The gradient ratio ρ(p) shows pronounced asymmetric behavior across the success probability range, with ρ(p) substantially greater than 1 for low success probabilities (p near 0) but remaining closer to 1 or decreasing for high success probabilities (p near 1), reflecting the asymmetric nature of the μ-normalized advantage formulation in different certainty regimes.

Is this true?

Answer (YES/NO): YES